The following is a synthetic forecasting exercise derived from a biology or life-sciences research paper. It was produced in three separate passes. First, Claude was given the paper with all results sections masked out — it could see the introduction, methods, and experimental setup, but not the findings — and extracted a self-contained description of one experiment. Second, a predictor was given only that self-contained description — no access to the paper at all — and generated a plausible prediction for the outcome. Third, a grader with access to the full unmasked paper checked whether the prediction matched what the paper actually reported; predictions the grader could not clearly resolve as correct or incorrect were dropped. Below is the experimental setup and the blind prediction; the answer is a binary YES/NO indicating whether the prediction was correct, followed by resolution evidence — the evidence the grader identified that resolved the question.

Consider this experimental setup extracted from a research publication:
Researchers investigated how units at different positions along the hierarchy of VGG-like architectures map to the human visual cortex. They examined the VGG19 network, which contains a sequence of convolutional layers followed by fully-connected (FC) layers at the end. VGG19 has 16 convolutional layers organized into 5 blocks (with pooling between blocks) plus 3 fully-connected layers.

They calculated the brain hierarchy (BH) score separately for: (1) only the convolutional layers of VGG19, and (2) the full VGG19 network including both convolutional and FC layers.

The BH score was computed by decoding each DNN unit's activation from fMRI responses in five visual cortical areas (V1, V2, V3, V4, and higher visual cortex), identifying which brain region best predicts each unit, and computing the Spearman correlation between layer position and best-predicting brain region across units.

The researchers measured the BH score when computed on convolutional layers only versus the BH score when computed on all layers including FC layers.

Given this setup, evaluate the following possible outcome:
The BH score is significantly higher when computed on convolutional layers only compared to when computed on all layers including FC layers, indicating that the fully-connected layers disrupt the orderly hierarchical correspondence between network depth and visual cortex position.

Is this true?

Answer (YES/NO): NO